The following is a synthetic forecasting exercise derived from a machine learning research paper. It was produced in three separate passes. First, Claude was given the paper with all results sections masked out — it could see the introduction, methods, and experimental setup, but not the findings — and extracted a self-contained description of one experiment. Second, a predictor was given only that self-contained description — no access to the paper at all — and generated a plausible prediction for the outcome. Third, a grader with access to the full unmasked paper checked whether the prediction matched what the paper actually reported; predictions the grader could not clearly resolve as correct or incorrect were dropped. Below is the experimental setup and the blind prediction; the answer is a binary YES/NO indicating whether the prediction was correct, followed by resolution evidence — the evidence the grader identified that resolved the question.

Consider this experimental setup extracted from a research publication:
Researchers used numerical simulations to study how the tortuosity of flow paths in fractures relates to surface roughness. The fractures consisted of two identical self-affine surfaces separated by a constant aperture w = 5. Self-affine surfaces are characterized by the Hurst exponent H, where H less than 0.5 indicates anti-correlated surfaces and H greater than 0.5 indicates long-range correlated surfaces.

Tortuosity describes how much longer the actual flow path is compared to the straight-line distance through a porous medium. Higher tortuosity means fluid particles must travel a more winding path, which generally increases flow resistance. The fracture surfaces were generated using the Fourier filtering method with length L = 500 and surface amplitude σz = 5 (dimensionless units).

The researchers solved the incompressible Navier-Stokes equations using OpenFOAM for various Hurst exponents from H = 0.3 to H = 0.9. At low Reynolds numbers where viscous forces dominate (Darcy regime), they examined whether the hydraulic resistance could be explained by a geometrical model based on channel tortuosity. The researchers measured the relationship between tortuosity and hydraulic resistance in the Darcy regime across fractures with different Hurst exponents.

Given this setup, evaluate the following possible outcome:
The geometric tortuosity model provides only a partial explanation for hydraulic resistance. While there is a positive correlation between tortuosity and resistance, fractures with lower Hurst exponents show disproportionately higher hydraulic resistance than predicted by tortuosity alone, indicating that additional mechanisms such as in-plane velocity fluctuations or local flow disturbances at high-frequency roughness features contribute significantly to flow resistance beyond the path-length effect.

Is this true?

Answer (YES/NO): NO